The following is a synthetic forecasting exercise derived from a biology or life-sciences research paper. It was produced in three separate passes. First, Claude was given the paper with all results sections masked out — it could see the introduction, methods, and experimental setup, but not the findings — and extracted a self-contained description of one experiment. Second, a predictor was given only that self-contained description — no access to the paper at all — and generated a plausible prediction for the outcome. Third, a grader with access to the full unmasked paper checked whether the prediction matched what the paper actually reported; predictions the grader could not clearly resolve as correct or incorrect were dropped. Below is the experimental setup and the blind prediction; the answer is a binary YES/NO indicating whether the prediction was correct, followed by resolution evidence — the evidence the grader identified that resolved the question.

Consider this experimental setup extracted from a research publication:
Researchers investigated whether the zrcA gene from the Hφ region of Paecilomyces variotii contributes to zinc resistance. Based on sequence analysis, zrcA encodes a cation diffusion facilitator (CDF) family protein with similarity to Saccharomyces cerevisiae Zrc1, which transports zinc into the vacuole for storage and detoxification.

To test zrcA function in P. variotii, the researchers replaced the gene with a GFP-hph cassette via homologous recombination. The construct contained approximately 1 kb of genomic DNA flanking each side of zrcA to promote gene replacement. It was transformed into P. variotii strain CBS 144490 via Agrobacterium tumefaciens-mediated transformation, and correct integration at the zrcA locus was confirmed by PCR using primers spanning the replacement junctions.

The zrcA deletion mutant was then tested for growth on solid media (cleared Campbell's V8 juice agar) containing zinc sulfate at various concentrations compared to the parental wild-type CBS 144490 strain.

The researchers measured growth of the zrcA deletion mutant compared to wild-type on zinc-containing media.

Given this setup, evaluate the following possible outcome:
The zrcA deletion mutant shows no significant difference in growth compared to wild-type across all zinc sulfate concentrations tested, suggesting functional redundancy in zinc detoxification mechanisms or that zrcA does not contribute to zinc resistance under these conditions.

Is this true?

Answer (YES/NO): NO